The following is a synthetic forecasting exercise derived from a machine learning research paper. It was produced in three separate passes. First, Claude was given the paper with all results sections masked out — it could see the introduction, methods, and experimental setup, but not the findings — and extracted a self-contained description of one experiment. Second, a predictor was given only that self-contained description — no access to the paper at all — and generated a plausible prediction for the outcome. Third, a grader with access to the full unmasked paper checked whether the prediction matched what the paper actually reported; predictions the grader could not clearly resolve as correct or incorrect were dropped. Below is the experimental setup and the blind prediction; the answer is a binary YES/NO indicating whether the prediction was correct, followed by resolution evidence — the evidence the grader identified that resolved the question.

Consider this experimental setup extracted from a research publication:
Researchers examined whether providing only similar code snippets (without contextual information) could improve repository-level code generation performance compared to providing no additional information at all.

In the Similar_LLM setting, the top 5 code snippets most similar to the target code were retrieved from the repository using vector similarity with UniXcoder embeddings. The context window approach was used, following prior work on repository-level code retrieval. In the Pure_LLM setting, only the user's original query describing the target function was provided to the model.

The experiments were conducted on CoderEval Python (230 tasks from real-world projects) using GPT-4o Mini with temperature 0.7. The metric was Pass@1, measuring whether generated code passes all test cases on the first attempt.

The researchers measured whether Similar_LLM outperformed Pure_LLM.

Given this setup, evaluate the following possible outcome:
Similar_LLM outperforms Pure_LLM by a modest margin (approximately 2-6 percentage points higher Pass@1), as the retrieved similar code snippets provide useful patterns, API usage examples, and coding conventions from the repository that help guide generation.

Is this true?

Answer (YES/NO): NO